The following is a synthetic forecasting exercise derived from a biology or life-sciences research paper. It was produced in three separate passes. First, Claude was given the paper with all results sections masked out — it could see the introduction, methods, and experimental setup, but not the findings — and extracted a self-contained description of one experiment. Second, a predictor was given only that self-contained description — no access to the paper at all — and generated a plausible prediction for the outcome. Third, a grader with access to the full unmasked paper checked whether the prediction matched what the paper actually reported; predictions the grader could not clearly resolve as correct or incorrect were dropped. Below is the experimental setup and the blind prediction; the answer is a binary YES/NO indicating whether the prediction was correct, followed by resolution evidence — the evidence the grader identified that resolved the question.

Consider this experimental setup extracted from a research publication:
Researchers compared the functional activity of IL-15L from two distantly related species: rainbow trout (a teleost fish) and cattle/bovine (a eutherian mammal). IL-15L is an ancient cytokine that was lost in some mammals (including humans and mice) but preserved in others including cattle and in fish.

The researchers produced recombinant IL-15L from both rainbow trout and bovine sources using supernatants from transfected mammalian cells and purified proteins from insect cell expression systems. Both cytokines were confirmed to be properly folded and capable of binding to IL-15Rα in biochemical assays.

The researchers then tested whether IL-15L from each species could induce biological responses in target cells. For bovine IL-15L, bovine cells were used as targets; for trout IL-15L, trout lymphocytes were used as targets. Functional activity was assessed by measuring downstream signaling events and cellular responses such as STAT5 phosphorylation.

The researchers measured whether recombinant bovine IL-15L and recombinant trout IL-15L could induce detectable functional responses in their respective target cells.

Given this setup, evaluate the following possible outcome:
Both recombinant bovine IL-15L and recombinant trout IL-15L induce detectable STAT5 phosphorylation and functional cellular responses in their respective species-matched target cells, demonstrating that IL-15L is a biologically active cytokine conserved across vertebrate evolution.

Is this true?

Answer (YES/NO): NO